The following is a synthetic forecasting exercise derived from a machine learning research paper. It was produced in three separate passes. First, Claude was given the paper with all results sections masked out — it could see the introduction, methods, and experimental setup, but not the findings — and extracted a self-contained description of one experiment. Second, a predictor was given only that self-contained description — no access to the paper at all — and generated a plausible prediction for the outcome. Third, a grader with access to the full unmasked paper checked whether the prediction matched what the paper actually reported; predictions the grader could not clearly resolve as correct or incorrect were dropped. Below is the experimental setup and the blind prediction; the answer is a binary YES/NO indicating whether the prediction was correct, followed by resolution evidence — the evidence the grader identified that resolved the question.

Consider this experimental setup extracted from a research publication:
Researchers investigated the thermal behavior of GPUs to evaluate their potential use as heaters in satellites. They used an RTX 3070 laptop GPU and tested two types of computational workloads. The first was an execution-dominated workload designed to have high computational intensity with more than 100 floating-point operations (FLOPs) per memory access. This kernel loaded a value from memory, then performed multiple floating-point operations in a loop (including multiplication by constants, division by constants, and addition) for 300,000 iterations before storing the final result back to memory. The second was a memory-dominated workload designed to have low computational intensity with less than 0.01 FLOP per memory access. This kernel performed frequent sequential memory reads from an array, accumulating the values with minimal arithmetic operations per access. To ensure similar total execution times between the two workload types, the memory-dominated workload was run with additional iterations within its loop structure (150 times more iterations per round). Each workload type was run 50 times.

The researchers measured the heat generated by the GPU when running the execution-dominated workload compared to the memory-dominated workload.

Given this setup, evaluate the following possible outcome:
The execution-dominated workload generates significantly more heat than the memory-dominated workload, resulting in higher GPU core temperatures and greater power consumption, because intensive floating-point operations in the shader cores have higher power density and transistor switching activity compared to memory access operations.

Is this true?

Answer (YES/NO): YES